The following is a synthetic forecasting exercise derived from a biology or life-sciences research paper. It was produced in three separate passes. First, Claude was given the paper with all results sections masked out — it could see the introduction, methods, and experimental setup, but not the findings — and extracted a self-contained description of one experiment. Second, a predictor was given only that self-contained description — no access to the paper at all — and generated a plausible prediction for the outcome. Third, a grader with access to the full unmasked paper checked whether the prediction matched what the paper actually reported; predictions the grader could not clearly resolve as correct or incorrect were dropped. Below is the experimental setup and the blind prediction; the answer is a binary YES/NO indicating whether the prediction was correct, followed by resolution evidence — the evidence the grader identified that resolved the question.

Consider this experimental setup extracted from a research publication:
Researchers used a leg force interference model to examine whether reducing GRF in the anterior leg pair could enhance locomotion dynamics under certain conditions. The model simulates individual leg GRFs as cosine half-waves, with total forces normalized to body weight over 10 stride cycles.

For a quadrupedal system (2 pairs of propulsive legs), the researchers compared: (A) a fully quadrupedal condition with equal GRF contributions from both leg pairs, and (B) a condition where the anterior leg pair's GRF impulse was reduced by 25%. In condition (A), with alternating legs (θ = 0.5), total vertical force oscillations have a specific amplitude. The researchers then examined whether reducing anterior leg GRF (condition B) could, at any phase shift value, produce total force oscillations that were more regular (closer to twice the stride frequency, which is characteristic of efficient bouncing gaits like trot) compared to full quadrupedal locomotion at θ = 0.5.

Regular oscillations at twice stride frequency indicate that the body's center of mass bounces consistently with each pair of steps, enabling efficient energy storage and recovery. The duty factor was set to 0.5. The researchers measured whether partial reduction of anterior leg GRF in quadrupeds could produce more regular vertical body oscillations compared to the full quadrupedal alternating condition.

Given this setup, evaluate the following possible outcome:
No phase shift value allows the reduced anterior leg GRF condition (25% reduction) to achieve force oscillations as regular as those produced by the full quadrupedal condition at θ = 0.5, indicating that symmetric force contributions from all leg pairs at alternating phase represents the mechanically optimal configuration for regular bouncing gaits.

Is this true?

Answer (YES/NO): NO